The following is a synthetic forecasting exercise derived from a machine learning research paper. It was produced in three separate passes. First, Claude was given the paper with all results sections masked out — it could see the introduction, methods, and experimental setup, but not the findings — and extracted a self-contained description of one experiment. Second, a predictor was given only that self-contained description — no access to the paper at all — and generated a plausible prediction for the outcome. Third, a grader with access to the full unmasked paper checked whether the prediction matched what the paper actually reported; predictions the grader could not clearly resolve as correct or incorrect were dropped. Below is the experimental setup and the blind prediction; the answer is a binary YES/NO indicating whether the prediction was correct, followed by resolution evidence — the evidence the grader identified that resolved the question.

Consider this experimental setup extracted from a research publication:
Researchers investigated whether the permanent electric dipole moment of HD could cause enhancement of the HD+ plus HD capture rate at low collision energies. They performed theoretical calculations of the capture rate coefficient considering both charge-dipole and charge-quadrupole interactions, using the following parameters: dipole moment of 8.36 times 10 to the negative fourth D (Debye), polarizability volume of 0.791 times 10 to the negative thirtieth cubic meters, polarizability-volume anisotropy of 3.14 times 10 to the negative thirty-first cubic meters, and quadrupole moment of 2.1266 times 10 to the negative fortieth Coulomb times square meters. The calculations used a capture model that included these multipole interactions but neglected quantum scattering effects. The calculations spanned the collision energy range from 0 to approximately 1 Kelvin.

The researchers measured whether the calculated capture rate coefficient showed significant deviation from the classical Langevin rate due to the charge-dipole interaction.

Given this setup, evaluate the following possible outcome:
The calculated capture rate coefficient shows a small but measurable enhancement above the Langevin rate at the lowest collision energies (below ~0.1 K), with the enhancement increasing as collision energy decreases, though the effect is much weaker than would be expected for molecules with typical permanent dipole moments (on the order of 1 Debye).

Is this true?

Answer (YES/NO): NO